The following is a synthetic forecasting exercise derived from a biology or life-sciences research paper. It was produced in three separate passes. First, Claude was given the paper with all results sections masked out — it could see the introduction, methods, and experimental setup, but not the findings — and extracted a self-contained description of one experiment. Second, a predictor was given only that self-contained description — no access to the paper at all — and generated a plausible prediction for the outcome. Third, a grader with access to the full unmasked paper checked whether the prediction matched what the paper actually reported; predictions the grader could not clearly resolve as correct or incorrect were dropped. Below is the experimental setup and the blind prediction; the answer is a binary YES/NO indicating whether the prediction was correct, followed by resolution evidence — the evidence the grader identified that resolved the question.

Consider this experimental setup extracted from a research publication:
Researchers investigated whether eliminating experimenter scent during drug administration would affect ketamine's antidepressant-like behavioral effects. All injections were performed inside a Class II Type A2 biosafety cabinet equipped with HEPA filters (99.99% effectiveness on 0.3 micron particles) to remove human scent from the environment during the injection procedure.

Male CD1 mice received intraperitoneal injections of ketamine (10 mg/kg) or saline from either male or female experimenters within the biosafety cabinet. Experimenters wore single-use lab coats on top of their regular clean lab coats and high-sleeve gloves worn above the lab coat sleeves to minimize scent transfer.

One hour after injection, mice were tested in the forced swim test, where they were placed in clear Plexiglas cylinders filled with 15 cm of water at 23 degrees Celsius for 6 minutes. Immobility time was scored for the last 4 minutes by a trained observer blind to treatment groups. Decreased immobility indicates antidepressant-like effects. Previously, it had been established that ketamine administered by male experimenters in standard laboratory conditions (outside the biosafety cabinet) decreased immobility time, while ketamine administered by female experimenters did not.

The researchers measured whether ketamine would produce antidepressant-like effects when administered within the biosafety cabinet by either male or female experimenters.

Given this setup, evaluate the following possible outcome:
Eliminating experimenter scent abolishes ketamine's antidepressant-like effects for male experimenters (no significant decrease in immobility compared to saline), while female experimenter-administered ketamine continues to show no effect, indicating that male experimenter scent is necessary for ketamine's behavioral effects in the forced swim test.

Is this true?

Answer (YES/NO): YES